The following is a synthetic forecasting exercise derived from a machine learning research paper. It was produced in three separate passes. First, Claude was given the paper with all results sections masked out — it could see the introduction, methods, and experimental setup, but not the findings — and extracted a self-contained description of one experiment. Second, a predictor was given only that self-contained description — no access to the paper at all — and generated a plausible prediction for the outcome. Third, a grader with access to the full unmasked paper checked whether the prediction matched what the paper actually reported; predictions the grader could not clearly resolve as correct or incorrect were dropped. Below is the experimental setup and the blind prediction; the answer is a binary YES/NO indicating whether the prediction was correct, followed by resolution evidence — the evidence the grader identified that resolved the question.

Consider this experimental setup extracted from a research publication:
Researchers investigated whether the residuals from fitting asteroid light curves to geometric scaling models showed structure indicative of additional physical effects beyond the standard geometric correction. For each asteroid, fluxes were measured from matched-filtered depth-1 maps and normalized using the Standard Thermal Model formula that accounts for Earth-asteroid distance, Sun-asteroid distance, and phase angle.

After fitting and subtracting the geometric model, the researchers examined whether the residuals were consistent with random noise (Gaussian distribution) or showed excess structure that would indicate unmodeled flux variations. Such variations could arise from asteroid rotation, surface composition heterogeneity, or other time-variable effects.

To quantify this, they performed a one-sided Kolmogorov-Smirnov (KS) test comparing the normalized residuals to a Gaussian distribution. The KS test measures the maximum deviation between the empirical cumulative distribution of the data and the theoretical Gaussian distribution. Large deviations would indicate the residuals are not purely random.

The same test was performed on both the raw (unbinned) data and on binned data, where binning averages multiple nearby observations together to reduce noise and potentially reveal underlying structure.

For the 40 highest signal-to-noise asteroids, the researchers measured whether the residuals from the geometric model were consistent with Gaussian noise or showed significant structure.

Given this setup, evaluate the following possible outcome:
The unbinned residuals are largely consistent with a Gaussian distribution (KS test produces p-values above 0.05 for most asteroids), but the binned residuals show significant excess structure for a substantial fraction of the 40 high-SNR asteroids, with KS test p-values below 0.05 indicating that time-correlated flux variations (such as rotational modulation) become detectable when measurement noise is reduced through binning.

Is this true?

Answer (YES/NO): NO